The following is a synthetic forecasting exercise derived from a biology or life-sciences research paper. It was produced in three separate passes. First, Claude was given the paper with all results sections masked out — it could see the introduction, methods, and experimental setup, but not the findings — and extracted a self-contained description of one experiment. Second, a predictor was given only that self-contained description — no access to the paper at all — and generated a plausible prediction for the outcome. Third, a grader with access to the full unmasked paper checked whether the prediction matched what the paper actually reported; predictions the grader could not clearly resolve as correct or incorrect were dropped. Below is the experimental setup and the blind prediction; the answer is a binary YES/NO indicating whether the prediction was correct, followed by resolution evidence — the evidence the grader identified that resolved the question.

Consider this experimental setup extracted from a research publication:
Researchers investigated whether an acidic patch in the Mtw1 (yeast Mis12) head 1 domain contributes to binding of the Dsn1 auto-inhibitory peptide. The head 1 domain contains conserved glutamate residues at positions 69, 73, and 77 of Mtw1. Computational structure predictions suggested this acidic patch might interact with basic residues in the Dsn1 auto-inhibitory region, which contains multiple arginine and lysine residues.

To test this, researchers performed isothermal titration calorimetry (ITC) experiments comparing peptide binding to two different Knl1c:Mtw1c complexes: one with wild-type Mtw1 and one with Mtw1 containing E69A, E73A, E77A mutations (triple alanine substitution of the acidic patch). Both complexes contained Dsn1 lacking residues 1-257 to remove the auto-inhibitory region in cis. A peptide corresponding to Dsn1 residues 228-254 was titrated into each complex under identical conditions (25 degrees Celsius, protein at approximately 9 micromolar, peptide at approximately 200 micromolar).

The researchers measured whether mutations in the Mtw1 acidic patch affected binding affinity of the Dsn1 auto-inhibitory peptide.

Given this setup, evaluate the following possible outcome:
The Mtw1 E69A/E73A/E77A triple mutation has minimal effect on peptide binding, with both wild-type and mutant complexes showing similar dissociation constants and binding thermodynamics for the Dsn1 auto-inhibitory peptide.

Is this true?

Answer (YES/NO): NO